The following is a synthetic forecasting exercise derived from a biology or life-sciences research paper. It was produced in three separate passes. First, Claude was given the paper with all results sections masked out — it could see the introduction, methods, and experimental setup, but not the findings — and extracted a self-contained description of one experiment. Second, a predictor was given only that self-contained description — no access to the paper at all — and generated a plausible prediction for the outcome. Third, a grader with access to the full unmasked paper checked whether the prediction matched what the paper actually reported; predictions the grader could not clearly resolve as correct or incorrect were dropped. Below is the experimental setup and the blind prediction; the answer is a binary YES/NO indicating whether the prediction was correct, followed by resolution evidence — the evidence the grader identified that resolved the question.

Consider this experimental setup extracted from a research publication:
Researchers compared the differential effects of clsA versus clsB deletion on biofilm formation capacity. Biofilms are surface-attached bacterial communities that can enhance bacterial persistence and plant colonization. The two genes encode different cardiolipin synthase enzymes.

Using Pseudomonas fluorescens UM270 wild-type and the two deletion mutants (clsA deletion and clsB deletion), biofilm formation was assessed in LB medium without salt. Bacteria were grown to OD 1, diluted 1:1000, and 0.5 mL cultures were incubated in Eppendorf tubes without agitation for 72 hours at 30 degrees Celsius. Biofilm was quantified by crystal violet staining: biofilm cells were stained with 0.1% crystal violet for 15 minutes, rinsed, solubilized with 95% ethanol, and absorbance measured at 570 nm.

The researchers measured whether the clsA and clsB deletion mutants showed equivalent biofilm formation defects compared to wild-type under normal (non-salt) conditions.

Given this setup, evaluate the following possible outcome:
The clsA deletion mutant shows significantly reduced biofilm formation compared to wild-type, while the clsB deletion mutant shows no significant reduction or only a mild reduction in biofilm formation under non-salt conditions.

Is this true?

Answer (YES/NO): NO